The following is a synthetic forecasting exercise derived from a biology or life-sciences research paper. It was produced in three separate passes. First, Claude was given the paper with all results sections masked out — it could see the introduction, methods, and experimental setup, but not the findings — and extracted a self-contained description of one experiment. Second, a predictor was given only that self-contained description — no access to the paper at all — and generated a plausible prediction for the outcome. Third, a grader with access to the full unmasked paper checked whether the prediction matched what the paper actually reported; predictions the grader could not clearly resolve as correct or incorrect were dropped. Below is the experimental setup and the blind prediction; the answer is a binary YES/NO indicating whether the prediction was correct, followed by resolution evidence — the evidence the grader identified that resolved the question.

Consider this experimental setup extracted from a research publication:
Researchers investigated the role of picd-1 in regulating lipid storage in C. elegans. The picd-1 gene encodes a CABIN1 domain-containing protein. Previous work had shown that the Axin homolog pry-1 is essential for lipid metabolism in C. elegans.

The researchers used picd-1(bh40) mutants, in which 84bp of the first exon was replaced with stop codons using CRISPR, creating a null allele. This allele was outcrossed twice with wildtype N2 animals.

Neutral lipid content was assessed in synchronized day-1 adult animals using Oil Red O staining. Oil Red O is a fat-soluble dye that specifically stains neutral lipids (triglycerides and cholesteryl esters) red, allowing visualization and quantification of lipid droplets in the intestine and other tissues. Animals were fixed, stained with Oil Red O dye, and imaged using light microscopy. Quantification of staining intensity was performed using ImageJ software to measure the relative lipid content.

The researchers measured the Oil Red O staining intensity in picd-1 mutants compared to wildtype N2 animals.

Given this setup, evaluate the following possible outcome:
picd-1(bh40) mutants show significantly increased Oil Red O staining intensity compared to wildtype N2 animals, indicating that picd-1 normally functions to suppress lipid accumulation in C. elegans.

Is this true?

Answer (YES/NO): NO